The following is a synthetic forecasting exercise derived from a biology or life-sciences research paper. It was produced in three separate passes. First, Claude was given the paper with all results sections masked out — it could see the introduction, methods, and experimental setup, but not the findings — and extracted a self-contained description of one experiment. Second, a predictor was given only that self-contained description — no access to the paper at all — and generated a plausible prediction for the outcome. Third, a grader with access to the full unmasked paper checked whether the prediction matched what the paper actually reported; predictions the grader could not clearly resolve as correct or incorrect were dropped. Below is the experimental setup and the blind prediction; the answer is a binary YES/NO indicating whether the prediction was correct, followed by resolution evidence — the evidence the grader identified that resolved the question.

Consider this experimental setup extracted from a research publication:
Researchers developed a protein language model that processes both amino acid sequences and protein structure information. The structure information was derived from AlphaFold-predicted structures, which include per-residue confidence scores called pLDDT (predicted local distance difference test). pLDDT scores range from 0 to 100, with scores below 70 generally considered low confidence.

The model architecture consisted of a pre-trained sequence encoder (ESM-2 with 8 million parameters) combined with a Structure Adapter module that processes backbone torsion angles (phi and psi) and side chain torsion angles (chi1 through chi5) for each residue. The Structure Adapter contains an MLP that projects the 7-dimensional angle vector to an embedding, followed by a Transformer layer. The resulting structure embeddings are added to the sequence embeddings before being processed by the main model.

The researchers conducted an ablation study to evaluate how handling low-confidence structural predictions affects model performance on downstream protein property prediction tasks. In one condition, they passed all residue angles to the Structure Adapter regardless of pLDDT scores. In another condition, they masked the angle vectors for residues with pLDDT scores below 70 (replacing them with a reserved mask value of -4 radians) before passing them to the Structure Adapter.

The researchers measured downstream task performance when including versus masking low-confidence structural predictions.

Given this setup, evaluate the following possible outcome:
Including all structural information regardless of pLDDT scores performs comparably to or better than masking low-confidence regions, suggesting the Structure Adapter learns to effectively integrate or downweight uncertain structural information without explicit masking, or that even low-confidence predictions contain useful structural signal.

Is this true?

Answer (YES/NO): NO